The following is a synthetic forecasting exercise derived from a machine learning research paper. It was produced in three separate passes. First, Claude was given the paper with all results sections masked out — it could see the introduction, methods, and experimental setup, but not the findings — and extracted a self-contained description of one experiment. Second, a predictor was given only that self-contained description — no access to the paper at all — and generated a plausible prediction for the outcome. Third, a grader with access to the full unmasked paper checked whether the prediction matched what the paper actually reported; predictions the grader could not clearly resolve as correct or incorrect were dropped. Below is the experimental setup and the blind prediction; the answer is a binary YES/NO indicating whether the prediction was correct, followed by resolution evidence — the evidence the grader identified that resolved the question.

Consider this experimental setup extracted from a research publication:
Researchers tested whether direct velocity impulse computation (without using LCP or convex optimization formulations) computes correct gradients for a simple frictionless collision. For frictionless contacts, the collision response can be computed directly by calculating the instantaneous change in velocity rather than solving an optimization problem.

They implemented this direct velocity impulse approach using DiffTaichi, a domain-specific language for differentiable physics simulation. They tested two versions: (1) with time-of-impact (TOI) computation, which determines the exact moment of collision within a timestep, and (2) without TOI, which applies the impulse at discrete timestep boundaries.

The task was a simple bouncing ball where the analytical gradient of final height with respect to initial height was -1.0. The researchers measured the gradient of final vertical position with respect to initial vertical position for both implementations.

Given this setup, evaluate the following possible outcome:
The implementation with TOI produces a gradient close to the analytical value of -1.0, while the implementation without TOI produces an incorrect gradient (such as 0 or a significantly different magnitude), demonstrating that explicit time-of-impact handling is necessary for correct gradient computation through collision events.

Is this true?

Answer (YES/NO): YES